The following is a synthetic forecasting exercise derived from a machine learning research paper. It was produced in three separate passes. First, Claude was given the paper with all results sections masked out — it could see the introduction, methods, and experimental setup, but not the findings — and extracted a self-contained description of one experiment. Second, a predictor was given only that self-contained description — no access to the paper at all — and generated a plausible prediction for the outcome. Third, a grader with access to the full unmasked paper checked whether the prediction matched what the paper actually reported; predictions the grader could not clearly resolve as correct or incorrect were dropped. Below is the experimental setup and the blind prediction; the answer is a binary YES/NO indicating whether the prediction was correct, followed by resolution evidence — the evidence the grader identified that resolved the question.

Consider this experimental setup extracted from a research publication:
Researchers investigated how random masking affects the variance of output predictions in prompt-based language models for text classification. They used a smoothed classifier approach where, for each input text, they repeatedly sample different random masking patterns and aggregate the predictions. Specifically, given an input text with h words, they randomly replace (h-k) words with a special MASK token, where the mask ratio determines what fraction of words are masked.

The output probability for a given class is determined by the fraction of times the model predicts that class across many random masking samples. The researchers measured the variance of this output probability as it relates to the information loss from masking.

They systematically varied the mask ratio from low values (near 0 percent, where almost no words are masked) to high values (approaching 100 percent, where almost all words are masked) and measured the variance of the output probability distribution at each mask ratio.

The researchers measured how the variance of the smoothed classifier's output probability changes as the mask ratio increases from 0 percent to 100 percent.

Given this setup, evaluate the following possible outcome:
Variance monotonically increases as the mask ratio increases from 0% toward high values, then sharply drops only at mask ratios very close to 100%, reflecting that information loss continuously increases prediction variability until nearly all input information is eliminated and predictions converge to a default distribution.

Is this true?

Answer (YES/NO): NO